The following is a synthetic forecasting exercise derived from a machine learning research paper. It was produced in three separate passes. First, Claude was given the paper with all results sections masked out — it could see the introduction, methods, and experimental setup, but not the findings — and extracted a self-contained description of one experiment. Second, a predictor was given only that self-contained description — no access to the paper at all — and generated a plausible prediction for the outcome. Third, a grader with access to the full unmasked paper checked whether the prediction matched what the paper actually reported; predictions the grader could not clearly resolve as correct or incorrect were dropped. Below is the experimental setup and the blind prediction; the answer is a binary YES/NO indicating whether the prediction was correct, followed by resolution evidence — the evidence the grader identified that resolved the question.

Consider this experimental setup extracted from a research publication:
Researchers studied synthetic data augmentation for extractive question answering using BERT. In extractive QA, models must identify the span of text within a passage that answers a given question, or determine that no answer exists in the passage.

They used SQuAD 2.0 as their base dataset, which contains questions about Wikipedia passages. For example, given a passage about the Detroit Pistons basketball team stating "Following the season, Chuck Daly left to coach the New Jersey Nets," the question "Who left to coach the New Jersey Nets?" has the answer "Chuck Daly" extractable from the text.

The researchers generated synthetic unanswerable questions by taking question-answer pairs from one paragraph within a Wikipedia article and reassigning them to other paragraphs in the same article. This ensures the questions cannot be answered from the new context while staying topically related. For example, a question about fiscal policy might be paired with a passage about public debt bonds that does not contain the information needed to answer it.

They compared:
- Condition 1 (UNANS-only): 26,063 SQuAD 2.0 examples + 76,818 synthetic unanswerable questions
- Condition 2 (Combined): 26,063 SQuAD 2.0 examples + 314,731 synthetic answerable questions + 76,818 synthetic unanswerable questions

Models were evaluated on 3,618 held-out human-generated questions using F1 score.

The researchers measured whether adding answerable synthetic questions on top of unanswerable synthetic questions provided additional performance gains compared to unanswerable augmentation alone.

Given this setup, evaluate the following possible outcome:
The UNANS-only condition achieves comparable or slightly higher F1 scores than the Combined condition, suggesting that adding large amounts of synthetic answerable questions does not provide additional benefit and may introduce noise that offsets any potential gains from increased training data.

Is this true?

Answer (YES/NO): NO